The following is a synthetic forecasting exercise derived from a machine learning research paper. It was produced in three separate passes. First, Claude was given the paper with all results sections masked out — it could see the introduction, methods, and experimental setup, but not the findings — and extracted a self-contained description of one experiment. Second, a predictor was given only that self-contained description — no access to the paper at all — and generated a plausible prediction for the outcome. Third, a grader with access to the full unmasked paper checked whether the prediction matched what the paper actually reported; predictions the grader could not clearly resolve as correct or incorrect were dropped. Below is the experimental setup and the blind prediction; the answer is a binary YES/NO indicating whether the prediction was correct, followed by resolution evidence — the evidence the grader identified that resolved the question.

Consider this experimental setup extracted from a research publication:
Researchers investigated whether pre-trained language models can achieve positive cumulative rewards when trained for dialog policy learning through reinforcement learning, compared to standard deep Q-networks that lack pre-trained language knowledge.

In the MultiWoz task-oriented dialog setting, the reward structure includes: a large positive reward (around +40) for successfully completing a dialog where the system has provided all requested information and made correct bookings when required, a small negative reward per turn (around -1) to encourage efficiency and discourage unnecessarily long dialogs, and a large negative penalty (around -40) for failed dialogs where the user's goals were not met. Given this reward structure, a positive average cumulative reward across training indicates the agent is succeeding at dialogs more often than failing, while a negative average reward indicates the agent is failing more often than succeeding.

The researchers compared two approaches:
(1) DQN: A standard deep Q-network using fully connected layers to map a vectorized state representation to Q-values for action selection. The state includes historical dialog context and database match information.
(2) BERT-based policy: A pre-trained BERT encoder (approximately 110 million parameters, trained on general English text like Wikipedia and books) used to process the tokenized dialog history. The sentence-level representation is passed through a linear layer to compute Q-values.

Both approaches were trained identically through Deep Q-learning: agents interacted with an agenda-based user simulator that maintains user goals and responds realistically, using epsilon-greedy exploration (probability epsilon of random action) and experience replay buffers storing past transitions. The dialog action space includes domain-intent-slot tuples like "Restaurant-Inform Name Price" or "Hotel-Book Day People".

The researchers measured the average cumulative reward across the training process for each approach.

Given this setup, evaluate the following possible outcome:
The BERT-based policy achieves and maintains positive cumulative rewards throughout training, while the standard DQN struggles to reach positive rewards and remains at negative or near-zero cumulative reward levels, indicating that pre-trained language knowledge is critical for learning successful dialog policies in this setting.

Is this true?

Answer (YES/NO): NO